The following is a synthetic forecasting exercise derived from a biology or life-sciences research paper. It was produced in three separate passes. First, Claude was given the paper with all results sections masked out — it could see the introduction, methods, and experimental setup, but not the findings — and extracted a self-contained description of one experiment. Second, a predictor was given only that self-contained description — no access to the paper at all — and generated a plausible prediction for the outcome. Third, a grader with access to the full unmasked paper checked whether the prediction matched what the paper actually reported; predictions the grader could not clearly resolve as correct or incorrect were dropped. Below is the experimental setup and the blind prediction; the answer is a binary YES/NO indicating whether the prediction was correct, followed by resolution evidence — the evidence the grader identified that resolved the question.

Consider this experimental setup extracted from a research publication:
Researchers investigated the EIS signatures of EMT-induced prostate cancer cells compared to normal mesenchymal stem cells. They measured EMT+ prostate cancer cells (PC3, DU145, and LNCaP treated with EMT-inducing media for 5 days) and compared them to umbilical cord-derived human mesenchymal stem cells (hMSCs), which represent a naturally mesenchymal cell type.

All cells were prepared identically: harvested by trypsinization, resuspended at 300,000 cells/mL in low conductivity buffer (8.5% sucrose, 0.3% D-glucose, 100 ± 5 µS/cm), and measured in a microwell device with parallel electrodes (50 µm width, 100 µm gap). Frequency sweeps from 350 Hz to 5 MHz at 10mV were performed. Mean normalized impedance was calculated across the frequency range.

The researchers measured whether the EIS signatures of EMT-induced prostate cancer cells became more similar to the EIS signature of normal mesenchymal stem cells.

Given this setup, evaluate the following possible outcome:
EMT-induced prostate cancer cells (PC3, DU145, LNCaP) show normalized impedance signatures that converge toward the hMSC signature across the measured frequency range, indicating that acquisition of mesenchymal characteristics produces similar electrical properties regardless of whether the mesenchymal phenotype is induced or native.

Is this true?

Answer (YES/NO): NO